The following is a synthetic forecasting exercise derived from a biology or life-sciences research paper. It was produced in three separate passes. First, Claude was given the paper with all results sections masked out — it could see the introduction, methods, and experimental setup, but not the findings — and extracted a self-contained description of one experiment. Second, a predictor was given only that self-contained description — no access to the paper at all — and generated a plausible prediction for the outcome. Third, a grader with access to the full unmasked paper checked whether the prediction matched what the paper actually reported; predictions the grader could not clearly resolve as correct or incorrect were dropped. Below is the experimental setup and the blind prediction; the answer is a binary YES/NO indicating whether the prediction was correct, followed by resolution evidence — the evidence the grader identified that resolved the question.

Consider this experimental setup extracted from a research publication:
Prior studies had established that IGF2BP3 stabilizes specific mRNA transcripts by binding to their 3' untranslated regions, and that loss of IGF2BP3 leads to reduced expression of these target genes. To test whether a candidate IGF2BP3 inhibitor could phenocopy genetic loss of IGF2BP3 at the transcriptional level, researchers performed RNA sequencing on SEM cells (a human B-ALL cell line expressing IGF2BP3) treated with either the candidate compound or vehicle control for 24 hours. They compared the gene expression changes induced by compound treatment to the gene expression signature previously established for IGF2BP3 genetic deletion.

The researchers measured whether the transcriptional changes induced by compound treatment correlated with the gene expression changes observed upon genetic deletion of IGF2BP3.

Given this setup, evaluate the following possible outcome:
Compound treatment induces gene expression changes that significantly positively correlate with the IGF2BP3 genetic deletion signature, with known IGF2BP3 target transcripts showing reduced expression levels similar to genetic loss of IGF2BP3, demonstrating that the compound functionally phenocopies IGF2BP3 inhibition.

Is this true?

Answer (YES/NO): YES